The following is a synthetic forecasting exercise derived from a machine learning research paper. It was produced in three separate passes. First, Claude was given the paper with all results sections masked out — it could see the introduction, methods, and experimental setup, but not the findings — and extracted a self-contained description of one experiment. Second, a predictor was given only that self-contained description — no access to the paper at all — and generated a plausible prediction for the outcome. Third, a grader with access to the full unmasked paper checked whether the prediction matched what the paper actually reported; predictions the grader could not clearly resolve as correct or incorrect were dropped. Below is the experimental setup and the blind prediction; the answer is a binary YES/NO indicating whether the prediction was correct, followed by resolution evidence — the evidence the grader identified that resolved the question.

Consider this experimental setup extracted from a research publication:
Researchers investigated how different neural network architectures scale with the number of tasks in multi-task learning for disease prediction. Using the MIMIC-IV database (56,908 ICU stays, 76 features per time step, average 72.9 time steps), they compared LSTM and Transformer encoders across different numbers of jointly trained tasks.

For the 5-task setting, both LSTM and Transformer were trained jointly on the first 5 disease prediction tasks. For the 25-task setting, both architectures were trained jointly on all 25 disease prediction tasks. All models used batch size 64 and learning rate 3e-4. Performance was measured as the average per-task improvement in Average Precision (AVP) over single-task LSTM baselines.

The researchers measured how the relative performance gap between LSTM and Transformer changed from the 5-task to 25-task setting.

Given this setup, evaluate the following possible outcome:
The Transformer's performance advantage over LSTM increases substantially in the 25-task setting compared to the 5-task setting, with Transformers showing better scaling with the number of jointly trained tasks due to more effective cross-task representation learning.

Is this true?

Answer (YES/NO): NO